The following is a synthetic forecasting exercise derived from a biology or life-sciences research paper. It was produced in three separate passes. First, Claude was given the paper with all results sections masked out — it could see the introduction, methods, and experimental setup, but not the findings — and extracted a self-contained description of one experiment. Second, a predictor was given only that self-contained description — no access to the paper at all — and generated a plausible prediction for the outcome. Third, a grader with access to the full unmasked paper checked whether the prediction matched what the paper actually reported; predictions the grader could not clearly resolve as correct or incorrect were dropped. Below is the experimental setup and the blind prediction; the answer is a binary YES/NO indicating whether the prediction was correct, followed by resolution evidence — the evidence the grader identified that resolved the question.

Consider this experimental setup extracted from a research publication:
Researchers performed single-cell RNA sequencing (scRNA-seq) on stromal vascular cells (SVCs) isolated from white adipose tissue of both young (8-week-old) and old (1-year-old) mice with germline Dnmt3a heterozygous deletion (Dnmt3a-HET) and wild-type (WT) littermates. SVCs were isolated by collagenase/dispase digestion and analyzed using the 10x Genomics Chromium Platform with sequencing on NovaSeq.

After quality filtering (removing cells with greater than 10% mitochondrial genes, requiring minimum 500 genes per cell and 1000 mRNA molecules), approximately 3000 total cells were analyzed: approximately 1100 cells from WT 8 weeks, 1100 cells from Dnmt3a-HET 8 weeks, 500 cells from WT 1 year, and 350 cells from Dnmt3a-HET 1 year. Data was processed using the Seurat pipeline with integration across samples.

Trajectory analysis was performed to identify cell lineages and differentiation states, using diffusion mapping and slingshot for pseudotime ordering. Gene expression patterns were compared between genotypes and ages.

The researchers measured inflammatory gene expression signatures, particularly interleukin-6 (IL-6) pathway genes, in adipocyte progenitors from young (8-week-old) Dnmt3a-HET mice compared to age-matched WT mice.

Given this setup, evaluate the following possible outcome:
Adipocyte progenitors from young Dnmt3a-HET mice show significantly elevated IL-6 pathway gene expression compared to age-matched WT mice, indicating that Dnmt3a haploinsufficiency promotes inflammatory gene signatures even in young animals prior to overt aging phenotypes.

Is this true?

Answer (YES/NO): YES